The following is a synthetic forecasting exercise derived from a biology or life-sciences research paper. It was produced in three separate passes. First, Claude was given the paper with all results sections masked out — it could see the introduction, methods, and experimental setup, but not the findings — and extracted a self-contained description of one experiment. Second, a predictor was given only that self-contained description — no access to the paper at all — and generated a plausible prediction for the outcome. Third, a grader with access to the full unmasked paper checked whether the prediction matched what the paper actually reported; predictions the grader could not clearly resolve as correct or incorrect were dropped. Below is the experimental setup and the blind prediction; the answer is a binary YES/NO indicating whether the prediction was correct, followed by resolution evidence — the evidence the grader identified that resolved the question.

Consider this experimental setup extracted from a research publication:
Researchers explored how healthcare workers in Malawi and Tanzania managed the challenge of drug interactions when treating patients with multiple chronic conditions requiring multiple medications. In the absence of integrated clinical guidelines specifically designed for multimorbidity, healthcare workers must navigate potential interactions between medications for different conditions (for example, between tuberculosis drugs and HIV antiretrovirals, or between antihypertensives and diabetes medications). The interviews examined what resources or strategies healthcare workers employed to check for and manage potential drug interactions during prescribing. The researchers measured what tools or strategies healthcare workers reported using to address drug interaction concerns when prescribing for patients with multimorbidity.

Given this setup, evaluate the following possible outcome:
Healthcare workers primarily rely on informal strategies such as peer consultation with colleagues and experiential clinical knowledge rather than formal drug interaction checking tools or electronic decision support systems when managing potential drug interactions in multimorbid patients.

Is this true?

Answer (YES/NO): NO